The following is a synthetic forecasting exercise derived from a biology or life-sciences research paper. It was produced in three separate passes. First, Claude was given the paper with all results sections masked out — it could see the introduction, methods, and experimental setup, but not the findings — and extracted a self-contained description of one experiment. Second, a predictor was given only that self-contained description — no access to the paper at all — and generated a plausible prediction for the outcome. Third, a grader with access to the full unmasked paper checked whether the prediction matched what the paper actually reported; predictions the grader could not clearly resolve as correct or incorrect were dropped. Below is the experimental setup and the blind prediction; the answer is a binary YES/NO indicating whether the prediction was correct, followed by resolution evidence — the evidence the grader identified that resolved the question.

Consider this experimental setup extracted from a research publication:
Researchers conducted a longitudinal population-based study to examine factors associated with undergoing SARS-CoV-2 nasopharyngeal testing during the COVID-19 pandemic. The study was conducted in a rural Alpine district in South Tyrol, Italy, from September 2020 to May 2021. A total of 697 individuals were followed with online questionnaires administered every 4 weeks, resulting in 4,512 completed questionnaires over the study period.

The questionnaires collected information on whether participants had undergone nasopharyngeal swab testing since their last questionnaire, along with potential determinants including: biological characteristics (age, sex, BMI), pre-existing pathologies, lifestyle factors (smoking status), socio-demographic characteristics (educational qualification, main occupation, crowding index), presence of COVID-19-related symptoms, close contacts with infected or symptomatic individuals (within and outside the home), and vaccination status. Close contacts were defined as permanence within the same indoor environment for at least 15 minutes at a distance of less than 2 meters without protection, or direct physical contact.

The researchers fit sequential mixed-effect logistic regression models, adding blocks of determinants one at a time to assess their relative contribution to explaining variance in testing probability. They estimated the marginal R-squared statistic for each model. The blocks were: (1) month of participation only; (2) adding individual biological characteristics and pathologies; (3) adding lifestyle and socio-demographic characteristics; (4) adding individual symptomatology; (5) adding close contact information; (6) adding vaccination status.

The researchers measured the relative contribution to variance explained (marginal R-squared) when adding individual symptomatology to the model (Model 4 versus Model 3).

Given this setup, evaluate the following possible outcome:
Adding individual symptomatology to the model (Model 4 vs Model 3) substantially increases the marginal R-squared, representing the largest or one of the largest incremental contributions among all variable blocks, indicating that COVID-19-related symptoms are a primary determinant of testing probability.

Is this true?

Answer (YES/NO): YES